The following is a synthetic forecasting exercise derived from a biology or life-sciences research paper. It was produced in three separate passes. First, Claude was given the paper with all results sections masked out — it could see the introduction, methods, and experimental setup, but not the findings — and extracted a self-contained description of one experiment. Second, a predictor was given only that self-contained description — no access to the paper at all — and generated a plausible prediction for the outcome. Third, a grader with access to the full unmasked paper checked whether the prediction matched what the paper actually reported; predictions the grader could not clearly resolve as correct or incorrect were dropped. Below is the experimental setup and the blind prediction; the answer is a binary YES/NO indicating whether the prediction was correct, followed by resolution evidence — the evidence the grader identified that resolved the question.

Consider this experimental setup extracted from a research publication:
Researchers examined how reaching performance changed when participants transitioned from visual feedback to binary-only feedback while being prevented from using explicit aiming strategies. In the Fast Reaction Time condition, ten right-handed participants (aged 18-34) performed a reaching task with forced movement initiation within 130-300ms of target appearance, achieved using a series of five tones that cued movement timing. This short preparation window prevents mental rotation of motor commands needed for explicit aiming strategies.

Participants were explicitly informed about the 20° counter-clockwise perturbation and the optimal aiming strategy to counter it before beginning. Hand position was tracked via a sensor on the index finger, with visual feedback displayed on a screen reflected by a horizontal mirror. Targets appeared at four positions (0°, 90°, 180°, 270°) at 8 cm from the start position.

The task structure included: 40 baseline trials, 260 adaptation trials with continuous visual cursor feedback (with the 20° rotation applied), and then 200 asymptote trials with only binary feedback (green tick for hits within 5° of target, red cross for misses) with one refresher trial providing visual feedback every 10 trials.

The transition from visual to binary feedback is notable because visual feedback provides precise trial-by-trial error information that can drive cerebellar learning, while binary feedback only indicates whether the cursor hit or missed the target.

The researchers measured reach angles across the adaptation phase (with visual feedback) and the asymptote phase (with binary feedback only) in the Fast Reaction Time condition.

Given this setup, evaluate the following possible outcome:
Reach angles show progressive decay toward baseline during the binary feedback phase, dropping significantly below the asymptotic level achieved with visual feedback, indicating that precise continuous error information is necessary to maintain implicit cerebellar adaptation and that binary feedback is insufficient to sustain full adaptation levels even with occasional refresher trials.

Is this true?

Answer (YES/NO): NO